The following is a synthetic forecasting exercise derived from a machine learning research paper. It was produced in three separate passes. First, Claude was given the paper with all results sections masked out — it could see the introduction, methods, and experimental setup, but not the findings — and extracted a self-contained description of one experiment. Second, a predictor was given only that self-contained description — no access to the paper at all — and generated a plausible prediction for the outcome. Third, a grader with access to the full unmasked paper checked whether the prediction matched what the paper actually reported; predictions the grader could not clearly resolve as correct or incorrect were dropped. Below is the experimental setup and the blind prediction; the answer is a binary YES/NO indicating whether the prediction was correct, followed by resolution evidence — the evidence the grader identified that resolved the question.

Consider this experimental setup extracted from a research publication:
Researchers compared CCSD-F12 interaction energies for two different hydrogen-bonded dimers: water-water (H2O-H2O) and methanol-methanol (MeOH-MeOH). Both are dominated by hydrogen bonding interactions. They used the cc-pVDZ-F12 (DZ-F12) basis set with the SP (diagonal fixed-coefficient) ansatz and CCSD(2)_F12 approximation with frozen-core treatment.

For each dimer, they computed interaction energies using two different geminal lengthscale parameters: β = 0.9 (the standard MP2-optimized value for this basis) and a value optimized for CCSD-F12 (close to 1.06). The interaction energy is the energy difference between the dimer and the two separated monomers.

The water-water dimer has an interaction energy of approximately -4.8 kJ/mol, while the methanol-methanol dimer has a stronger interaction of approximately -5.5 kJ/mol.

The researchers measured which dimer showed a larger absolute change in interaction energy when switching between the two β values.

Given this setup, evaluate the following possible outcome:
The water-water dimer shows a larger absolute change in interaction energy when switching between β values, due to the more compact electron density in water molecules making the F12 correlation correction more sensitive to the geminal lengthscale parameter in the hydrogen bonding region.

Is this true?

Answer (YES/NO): NO